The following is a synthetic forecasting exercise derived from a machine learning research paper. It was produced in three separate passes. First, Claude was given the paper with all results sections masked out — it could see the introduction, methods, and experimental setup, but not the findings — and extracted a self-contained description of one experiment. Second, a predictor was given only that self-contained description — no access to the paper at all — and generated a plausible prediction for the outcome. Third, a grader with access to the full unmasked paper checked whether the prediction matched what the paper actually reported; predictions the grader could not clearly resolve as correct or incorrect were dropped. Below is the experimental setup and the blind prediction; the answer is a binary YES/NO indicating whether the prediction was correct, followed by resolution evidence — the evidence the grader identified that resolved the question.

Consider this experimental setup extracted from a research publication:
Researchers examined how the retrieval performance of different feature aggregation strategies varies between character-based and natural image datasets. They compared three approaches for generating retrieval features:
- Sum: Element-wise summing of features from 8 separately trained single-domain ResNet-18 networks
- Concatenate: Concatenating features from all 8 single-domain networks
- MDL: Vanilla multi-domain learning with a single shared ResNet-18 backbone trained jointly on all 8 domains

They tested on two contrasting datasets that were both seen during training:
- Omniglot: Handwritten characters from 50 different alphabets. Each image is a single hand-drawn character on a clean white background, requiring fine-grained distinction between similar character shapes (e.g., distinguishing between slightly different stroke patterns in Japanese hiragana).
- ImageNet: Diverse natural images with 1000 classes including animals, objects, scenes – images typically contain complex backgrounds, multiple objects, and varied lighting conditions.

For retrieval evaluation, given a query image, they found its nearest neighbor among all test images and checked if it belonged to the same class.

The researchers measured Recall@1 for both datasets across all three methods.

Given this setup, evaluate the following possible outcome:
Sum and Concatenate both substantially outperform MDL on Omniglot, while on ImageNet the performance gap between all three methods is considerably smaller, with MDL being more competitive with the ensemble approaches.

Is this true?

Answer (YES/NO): NO